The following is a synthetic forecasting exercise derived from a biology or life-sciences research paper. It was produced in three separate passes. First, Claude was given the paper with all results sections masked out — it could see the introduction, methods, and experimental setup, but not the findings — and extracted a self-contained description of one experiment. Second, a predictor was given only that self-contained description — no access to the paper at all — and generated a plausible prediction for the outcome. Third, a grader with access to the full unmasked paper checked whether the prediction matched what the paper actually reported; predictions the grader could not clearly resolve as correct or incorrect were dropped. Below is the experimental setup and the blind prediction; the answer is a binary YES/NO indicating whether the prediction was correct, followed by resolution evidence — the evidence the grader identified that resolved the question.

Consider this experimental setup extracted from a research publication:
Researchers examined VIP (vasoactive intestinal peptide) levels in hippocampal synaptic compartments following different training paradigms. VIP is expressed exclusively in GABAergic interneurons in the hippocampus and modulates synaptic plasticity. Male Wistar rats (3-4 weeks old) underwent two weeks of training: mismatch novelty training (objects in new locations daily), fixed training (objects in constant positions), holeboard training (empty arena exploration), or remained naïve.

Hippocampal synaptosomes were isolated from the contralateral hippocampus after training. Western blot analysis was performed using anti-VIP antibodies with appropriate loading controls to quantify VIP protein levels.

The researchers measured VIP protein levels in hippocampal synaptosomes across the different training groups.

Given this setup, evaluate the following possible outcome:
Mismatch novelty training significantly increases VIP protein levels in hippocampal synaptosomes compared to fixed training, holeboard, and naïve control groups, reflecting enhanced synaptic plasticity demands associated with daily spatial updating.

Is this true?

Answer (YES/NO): NO